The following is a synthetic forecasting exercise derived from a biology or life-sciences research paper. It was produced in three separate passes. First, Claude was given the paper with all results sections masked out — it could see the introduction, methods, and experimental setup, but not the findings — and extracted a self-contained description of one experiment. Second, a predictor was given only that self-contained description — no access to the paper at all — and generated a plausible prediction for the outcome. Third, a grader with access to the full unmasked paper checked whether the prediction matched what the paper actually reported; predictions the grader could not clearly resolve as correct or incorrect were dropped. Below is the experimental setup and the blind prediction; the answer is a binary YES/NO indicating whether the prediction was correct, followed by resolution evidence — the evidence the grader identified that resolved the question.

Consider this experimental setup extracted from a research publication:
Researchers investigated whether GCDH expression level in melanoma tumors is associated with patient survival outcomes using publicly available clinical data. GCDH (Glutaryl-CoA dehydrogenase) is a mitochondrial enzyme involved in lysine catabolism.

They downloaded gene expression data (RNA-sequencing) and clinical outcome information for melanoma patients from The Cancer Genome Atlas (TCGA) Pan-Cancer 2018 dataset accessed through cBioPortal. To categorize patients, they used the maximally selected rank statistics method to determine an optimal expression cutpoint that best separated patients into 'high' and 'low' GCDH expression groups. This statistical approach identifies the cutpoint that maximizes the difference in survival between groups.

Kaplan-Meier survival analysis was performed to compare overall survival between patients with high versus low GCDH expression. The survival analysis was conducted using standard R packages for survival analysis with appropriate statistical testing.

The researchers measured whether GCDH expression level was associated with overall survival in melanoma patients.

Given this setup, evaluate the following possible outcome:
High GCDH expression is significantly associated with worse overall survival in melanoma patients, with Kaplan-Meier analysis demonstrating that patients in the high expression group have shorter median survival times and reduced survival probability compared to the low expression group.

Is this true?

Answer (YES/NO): YES